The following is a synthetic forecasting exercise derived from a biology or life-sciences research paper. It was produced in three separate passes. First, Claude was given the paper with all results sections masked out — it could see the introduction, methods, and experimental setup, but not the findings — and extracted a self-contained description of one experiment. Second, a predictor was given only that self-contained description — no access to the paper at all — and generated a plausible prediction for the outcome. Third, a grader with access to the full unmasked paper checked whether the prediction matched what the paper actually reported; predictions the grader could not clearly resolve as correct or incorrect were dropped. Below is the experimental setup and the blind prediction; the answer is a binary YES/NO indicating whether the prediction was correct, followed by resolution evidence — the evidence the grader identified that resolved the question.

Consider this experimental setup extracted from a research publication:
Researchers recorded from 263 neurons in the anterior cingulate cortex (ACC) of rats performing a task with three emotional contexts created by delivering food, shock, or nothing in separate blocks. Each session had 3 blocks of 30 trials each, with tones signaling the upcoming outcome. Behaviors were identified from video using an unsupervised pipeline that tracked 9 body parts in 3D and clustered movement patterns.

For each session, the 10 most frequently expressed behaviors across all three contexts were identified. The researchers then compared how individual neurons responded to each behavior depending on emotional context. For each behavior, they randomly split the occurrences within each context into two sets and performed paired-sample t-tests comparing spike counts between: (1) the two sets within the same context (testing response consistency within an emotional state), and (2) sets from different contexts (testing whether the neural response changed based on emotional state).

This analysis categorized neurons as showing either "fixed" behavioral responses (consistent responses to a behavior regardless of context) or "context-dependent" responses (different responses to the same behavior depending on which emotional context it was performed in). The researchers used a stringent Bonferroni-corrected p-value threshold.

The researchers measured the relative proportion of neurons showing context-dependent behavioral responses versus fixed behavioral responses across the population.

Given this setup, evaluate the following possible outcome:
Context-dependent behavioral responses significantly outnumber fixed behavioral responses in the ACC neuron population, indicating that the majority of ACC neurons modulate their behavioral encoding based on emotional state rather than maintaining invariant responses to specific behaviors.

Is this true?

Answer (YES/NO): YES